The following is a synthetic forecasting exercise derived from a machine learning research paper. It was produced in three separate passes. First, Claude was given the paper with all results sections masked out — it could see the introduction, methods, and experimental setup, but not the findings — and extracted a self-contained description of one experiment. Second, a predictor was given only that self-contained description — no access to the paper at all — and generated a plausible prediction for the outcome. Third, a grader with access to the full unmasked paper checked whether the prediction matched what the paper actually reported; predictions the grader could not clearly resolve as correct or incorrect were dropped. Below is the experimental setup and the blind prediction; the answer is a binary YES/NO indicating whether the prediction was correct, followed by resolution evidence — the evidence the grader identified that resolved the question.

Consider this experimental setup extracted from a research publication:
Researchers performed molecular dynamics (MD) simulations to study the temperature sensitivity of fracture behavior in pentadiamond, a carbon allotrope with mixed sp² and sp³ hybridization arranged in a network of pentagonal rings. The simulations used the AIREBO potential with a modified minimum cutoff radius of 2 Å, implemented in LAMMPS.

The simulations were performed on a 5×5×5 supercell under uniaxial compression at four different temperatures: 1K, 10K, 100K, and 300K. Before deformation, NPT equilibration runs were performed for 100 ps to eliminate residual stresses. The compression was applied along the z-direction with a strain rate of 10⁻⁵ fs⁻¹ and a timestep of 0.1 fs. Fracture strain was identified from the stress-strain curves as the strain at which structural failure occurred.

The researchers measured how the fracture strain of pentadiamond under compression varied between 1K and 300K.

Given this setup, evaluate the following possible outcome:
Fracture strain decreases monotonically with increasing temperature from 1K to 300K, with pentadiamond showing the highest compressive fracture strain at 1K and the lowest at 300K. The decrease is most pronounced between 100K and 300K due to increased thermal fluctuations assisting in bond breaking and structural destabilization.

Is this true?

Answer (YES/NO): NO